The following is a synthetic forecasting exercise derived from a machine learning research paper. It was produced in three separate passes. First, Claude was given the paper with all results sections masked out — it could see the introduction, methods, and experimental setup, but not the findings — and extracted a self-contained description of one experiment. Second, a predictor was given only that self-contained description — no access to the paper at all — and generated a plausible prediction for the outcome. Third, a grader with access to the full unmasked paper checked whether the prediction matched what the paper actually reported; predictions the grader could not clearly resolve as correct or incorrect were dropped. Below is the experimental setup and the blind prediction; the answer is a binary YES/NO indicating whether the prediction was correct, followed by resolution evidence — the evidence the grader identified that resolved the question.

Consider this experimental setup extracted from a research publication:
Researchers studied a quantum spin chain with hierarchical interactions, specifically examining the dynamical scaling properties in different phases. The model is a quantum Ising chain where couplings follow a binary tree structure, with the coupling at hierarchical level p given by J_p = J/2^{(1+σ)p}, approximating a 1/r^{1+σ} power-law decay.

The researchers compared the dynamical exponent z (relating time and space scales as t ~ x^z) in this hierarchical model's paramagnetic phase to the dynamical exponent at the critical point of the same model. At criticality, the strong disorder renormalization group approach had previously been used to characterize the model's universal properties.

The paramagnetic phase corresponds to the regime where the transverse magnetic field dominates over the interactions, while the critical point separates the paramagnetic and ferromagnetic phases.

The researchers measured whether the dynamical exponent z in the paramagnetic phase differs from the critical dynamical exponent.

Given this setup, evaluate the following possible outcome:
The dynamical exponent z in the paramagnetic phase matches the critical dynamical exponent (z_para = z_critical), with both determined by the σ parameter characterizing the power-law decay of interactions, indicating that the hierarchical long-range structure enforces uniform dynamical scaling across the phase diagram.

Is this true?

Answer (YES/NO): NO